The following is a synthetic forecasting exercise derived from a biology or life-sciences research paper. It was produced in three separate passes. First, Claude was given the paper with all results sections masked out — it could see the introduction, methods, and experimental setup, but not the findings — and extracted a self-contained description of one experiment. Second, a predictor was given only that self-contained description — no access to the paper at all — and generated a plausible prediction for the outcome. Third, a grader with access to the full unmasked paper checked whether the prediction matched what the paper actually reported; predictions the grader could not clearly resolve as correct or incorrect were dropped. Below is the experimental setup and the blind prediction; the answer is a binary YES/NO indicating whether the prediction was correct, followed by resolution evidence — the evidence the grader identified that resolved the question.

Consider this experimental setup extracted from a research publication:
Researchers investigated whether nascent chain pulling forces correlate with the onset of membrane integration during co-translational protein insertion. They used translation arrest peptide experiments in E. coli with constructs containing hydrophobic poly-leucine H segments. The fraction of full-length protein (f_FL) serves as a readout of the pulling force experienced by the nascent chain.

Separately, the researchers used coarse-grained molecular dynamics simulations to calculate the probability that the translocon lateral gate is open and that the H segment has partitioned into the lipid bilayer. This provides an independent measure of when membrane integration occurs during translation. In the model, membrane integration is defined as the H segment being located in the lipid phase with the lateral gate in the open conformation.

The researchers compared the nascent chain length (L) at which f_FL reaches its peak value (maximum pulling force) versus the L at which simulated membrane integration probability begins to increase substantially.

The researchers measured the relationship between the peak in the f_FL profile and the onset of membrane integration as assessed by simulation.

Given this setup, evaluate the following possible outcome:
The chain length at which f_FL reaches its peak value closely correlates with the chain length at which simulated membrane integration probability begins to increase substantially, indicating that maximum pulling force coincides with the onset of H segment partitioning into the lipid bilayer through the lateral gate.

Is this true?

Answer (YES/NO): YES